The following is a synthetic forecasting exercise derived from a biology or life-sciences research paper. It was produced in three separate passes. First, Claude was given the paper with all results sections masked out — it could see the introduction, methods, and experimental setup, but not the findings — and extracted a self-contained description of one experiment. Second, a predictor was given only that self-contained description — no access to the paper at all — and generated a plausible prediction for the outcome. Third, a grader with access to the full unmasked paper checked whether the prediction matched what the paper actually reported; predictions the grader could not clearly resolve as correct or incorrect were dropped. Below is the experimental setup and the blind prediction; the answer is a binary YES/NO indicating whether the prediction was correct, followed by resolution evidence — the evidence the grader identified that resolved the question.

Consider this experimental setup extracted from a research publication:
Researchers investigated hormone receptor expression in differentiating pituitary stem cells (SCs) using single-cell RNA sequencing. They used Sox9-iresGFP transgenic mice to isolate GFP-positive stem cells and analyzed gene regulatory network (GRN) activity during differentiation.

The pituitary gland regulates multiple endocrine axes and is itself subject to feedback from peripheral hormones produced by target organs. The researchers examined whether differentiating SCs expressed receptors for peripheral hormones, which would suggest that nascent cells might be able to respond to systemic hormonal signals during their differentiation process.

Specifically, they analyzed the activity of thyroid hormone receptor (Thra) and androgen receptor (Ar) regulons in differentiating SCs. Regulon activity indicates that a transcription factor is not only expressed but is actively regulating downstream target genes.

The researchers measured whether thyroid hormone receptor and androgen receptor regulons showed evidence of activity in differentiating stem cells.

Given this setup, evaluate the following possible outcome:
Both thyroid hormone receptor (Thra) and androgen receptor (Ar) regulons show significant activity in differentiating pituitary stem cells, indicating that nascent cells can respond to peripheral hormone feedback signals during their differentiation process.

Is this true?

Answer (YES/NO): YES